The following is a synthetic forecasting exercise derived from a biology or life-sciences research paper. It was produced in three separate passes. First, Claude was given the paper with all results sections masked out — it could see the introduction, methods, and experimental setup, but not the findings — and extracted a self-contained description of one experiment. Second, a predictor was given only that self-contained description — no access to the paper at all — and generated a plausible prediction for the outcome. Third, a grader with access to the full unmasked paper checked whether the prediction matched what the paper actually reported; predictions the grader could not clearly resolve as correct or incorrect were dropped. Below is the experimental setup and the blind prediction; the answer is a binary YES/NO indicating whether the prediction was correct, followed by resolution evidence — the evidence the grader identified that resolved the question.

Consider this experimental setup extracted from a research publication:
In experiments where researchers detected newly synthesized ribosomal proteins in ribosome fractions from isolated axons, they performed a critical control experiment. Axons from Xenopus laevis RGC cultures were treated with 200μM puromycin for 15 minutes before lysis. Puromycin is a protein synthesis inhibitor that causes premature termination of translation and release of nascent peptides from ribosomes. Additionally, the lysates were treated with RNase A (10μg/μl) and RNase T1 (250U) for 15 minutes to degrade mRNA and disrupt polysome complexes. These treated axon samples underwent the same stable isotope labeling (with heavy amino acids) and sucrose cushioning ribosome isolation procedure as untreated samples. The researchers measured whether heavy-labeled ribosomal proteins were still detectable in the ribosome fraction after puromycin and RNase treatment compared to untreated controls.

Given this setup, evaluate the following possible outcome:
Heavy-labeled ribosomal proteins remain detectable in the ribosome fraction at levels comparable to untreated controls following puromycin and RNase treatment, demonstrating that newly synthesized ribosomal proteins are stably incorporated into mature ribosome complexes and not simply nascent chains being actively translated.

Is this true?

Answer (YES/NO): YES